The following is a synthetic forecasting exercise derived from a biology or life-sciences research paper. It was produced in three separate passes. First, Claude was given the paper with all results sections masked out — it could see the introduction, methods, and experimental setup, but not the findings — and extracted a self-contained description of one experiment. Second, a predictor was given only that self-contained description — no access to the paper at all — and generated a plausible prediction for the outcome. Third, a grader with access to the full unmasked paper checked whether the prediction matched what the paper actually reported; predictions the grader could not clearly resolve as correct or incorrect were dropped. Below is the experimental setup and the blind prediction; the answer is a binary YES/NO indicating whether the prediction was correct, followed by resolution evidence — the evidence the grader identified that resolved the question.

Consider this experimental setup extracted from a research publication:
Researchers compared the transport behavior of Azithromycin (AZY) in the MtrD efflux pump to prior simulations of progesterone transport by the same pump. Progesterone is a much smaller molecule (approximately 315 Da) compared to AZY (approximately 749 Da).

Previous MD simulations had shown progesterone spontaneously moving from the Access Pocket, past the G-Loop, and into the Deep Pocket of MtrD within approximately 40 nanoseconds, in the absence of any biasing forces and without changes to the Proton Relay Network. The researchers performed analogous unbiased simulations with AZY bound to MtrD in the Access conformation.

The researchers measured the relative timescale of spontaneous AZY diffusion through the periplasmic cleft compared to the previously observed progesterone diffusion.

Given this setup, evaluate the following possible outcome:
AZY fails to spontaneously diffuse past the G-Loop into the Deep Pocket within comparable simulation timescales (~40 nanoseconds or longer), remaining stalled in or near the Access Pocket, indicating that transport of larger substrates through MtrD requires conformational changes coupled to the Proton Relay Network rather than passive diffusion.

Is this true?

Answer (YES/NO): NO